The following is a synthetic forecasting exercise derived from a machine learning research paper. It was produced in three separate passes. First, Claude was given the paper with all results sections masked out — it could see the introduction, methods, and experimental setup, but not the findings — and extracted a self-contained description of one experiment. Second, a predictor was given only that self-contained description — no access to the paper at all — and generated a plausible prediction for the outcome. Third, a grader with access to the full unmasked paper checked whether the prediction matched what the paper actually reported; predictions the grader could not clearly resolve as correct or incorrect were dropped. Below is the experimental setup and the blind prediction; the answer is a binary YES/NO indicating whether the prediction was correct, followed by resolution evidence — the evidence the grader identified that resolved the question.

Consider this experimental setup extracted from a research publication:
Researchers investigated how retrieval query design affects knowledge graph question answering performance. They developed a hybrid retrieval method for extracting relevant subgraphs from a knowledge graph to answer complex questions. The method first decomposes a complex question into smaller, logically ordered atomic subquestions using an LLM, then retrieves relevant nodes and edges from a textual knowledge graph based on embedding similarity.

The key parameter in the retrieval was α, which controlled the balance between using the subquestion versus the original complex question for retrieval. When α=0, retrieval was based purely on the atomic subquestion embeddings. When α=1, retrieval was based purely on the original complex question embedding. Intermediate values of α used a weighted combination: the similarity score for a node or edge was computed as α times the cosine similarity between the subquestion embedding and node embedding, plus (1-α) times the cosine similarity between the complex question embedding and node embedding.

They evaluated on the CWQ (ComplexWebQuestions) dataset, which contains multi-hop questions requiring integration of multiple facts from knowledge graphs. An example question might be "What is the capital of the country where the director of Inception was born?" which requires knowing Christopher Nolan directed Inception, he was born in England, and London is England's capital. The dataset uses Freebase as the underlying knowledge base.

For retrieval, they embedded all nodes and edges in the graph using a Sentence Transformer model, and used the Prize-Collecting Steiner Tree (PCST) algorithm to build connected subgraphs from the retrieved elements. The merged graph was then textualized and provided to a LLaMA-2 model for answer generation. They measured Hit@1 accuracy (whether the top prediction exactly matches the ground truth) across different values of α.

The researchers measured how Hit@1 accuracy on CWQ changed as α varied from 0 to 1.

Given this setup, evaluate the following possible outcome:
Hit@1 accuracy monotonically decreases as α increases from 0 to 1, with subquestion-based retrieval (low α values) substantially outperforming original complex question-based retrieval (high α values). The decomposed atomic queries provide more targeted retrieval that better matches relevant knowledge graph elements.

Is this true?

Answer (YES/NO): NO